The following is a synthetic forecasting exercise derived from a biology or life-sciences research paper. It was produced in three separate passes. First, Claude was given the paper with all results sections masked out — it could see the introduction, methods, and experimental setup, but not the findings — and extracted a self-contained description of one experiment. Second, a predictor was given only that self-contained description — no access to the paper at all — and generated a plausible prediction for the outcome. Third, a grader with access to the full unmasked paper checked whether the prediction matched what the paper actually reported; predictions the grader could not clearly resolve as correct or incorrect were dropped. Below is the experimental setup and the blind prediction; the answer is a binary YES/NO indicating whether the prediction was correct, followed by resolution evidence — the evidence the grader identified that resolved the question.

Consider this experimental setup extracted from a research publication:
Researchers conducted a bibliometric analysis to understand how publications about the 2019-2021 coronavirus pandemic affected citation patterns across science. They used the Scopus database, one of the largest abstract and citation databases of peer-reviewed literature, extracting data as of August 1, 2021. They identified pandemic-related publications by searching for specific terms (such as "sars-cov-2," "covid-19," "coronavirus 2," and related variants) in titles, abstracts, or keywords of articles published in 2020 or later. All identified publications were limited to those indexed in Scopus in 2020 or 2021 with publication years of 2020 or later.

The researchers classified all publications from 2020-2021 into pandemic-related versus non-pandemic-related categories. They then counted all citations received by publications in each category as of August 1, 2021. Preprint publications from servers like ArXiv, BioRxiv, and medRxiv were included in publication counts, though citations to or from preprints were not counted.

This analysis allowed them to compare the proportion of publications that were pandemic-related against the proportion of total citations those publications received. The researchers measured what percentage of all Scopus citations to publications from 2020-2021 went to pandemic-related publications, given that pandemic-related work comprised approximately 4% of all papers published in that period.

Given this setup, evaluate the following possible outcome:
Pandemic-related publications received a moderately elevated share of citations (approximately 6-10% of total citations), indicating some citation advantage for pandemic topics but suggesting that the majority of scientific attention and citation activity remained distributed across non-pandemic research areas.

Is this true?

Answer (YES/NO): NO